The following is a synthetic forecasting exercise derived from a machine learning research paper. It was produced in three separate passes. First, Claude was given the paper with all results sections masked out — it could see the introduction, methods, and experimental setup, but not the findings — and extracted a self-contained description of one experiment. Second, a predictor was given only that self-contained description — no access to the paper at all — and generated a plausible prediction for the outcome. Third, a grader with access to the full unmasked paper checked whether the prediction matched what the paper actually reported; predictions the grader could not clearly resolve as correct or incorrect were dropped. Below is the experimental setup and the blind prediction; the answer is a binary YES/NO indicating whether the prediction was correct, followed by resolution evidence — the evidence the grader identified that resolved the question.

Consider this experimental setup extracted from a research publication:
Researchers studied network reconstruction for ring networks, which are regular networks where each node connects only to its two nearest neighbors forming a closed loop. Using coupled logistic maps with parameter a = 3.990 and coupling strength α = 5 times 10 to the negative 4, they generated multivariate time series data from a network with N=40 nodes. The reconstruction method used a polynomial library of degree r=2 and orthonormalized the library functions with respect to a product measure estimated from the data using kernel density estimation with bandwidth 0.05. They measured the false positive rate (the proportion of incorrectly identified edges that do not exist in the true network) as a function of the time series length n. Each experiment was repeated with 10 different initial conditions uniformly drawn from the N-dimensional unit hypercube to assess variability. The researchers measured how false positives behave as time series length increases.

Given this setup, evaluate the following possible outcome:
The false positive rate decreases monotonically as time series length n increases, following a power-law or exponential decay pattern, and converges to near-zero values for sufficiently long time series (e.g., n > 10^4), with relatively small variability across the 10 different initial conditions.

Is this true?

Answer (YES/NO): NO